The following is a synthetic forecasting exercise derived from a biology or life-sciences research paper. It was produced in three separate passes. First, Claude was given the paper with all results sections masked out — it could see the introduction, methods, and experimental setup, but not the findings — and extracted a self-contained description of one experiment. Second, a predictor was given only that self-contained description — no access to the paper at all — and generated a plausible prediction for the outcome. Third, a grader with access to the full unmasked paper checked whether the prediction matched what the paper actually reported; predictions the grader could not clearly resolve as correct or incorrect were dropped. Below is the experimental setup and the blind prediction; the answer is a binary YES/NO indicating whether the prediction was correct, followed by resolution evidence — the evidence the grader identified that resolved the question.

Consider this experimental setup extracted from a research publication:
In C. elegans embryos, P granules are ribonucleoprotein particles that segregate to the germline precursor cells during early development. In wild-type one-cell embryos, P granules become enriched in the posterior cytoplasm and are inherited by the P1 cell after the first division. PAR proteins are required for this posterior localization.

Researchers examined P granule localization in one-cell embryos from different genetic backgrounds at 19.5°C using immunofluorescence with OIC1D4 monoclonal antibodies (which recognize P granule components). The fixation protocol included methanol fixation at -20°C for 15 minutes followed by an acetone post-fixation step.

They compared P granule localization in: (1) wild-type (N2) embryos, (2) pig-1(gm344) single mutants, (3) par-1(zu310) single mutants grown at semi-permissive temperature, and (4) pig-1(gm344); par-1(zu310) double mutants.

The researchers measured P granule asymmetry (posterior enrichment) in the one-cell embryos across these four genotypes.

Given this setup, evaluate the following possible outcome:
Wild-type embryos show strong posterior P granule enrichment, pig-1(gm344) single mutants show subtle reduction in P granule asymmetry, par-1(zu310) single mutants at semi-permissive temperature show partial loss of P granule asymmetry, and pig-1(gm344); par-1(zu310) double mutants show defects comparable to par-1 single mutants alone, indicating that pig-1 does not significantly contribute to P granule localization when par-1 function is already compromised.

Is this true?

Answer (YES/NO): NO